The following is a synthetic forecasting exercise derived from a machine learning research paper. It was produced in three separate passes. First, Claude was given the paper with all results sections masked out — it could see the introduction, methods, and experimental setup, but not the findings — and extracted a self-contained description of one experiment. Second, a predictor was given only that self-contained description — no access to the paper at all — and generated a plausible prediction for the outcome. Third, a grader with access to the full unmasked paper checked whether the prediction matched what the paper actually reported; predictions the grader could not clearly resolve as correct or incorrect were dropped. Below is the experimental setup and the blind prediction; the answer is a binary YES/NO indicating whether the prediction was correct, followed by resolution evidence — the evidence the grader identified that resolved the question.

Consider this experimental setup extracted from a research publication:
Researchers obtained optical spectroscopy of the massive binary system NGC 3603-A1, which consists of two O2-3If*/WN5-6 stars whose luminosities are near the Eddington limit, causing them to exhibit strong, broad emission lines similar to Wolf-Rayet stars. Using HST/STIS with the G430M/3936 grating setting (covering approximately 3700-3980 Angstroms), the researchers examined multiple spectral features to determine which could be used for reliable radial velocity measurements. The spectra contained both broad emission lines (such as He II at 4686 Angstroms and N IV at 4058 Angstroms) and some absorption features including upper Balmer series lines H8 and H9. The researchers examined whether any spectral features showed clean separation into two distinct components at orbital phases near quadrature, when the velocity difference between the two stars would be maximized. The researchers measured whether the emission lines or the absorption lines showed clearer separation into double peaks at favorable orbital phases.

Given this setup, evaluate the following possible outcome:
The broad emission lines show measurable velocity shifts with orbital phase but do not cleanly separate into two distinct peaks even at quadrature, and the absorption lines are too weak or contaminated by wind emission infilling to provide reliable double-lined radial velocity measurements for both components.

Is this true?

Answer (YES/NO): NO